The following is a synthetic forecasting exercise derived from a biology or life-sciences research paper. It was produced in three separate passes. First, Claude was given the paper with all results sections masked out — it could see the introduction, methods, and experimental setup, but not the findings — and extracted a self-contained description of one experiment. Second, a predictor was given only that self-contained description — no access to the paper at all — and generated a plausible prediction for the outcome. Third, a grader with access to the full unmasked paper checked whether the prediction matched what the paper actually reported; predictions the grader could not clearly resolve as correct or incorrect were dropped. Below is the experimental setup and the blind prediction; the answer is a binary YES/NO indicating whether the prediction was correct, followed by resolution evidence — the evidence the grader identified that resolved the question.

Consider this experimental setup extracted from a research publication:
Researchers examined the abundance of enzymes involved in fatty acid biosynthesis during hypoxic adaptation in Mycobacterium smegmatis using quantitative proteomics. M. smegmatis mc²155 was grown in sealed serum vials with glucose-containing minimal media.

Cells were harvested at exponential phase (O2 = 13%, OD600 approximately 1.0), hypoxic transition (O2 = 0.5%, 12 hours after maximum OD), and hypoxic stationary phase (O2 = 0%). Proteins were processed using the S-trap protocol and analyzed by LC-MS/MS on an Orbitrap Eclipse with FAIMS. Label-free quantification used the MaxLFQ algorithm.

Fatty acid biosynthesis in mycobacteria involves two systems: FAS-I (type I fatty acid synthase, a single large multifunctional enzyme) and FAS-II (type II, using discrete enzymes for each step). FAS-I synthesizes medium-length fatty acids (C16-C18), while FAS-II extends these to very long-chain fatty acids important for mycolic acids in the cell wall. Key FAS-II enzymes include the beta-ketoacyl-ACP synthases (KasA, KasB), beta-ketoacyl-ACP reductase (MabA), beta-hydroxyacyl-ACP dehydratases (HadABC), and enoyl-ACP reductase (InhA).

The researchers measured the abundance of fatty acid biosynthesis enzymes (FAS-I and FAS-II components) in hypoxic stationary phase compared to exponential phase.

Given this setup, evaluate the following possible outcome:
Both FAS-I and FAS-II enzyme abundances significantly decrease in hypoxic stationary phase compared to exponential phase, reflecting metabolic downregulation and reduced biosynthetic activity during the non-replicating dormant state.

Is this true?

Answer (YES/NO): NO